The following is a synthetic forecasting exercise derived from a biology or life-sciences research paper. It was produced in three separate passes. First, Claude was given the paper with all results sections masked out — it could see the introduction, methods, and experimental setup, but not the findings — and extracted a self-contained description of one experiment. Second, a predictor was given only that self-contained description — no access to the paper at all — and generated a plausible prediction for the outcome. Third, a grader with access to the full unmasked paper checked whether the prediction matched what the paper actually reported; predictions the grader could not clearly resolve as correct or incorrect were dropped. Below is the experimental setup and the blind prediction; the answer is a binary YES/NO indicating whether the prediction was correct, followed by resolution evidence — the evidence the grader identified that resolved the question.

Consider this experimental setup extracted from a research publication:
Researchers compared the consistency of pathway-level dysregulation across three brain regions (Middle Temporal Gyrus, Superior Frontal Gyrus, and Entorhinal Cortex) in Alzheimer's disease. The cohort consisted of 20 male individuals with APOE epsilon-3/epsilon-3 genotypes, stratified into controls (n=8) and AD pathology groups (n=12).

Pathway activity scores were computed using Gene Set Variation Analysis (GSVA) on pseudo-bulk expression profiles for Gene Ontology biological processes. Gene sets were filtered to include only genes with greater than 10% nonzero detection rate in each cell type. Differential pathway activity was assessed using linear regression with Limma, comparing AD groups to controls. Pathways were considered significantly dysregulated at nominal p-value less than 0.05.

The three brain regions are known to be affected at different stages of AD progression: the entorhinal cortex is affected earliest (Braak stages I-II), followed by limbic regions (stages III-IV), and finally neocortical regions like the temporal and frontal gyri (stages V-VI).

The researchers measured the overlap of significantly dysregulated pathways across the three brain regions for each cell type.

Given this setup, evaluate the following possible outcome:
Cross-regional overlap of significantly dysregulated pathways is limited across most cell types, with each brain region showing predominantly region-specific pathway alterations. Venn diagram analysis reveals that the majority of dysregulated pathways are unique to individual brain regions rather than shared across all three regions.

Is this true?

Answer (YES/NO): NO